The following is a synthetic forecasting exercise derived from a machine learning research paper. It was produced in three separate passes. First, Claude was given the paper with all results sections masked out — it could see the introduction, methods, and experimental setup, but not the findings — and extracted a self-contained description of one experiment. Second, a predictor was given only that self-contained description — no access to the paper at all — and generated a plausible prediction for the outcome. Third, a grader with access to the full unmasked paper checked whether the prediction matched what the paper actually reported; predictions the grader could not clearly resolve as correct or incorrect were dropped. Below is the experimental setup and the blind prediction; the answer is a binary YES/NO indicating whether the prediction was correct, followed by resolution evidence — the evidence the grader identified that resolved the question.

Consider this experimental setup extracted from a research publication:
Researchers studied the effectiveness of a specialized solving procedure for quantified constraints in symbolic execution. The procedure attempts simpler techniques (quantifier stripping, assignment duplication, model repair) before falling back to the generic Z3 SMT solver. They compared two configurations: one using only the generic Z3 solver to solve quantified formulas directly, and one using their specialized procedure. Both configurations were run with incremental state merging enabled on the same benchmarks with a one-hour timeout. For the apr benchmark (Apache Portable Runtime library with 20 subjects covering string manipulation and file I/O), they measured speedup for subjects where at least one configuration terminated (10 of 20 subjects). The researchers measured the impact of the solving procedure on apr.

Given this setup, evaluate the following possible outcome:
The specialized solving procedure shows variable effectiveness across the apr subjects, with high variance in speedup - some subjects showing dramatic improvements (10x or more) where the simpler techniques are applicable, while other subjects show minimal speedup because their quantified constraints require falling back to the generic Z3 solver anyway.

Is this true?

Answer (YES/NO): NO